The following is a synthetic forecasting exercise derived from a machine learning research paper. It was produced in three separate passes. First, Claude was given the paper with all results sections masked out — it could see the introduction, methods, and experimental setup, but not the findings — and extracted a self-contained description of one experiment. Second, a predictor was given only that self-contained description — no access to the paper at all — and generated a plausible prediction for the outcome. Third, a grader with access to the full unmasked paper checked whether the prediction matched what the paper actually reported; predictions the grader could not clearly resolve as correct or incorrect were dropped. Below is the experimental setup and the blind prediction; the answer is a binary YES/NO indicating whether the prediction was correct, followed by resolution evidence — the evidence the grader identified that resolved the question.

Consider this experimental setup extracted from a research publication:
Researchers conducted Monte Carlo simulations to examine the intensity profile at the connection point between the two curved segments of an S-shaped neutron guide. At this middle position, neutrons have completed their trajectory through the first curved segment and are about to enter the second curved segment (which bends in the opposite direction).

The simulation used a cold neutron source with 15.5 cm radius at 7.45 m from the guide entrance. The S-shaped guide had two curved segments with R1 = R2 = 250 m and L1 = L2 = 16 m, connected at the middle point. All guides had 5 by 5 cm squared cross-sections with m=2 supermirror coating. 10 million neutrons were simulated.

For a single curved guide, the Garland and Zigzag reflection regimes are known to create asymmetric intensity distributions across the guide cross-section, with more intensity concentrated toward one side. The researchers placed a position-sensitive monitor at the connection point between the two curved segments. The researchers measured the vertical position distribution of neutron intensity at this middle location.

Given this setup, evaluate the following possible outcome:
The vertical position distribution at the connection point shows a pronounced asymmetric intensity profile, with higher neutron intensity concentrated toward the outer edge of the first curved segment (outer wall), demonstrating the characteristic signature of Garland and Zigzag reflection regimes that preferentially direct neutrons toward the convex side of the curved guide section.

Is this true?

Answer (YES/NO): YES